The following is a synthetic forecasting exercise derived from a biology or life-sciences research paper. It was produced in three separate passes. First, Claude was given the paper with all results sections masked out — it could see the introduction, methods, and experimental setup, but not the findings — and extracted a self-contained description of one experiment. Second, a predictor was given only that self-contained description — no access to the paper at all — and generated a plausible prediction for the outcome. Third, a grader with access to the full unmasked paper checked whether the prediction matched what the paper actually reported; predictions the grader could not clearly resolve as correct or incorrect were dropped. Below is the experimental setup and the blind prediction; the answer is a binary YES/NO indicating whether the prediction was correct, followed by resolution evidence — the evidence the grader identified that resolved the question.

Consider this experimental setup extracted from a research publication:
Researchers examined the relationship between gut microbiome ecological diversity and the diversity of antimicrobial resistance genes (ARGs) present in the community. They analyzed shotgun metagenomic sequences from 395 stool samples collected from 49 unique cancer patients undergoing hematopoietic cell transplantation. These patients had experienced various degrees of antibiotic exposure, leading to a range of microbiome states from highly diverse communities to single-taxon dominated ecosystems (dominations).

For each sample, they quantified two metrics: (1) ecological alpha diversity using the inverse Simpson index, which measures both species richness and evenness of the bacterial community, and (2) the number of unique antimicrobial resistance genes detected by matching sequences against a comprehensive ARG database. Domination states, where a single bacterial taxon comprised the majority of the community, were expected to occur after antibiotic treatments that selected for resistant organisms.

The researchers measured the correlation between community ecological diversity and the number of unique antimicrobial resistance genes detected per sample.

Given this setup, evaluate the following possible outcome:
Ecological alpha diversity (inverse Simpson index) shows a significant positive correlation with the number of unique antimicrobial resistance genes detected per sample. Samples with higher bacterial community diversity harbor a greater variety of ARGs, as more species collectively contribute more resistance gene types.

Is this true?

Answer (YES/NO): YES